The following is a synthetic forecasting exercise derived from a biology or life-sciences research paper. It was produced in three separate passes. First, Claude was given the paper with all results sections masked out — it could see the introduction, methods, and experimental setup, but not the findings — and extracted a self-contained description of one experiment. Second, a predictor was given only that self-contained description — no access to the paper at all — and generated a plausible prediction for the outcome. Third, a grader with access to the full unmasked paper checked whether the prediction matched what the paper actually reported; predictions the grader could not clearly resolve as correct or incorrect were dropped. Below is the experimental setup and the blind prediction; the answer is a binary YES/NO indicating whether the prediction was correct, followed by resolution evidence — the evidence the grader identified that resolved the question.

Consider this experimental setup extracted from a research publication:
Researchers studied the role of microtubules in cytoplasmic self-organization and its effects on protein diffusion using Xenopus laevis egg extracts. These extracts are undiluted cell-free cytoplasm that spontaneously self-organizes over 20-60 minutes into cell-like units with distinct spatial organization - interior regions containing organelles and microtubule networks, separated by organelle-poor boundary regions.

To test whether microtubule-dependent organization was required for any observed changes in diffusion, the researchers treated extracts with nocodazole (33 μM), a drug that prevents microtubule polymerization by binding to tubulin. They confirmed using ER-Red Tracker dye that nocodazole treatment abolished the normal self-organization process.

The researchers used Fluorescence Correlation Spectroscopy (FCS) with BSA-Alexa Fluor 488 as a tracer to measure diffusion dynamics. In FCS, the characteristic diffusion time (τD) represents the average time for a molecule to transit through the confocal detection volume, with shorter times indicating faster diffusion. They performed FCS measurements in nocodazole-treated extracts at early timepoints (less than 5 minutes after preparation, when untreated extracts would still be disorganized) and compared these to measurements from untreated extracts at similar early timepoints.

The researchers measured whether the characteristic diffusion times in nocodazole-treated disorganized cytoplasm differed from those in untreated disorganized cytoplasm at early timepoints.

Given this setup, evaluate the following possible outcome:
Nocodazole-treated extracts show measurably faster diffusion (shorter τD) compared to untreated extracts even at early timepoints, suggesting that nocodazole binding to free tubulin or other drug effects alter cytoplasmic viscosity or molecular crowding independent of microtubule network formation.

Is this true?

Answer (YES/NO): NO